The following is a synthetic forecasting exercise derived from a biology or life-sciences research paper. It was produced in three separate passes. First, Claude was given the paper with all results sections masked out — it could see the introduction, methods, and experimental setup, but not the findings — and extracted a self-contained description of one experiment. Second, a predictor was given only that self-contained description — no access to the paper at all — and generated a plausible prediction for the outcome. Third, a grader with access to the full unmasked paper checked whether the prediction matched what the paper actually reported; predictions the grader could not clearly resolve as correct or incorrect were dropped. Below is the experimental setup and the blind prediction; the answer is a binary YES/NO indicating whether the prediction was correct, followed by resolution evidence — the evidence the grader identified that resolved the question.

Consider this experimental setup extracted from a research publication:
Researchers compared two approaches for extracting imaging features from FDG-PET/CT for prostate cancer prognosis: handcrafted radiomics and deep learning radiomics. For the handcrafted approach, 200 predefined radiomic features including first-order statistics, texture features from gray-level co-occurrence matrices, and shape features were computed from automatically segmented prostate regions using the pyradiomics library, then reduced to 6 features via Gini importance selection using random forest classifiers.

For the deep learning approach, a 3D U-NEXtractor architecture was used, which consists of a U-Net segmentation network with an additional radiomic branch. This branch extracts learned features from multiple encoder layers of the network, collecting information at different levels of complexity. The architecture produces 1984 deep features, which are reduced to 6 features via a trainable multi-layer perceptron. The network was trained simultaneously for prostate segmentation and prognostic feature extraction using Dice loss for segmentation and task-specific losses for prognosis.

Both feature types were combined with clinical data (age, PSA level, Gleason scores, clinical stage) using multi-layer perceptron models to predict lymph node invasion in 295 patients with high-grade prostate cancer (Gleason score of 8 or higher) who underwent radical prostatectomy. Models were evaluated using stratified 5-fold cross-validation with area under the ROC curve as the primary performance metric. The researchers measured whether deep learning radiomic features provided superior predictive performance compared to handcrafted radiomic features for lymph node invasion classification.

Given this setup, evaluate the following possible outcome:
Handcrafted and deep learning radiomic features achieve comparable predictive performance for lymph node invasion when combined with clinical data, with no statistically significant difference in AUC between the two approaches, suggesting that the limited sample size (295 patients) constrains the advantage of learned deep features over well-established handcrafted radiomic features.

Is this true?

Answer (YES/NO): NO